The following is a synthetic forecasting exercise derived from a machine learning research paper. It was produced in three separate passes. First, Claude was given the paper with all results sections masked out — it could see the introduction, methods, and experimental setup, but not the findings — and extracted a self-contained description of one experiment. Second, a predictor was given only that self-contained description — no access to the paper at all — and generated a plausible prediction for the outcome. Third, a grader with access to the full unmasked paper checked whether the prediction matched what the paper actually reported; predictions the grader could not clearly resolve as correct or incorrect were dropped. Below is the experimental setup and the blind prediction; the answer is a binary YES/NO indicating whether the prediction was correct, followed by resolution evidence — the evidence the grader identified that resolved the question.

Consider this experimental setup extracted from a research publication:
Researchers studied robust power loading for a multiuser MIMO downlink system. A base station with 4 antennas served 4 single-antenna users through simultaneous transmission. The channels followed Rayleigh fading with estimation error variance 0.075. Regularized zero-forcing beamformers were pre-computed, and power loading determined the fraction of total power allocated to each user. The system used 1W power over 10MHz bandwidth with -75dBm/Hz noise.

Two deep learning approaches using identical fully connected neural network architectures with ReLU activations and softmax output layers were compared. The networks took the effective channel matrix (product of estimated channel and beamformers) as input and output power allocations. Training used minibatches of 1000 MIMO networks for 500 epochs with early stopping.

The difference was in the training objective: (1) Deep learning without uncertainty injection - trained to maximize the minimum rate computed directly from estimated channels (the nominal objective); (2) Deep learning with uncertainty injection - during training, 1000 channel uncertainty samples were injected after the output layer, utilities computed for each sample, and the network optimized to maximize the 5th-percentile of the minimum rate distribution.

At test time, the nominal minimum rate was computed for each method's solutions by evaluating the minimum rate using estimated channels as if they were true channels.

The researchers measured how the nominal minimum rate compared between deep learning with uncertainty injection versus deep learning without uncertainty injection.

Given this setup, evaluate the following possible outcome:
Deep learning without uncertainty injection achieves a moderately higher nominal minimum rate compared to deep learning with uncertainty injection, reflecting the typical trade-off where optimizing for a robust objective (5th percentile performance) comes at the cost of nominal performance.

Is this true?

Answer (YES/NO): YES